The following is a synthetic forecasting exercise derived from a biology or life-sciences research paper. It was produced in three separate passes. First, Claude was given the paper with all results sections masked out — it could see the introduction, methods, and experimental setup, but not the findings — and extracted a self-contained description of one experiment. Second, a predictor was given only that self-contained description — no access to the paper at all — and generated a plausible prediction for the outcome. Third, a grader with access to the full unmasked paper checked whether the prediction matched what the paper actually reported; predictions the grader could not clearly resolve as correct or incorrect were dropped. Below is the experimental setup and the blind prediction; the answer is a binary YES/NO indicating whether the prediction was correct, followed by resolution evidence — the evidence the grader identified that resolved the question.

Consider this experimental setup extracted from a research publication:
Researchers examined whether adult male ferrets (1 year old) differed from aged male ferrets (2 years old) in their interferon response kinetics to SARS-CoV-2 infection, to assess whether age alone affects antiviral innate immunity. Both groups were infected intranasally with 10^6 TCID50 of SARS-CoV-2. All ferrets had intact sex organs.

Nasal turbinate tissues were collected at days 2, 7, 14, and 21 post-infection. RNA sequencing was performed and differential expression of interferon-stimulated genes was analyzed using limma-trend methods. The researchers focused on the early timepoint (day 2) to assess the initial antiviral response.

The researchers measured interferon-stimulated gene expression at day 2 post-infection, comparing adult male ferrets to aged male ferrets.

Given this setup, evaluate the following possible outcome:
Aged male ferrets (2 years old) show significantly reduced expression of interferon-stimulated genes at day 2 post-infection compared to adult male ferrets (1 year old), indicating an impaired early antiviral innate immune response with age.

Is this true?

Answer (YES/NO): YES